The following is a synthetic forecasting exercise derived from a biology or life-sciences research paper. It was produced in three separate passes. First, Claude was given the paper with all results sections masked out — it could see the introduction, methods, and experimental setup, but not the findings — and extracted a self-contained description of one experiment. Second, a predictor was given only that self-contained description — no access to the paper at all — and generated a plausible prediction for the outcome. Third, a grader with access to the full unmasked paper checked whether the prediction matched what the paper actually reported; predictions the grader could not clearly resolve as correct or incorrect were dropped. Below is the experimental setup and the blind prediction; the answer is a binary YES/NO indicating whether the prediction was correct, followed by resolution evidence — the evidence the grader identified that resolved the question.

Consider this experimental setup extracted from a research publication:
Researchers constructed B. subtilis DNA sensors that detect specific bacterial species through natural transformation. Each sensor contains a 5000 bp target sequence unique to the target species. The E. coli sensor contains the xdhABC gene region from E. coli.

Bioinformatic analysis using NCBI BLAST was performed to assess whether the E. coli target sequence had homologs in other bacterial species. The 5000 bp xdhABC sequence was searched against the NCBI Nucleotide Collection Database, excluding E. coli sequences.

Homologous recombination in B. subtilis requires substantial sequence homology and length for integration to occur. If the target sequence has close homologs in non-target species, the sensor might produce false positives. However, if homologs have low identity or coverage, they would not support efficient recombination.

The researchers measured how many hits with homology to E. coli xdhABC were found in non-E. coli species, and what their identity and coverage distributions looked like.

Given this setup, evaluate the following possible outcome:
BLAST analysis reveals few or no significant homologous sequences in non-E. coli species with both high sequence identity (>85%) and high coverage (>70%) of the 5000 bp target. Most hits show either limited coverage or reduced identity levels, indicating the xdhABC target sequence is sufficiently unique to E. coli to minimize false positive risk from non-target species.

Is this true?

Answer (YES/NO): NO